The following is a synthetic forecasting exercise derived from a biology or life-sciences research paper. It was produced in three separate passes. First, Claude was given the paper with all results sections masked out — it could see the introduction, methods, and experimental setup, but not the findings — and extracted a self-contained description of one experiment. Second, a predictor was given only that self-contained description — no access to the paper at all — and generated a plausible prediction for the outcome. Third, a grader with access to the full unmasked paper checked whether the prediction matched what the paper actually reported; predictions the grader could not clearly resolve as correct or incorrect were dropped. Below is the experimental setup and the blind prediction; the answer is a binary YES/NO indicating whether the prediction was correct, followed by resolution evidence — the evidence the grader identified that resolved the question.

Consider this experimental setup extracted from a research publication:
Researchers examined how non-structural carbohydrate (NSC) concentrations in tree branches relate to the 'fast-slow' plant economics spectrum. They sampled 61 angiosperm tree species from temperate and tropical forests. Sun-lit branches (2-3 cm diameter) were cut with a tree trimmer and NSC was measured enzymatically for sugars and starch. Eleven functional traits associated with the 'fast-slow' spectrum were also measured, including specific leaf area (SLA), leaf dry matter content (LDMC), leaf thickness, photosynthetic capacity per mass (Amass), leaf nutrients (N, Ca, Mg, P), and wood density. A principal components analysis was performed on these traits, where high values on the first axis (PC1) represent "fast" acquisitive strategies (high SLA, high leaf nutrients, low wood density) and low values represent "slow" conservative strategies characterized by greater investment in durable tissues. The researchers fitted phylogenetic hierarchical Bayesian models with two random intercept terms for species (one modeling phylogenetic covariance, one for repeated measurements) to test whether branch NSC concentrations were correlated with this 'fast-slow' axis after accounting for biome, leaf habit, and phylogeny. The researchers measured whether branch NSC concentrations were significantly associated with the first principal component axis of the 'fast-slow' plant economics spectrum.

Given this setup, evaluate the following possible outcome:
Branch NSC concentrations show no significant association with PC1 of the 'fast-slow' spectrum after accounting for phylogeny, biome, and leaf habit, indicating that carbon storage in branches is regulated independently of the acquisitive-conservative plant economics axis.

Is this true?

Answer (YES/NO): YES